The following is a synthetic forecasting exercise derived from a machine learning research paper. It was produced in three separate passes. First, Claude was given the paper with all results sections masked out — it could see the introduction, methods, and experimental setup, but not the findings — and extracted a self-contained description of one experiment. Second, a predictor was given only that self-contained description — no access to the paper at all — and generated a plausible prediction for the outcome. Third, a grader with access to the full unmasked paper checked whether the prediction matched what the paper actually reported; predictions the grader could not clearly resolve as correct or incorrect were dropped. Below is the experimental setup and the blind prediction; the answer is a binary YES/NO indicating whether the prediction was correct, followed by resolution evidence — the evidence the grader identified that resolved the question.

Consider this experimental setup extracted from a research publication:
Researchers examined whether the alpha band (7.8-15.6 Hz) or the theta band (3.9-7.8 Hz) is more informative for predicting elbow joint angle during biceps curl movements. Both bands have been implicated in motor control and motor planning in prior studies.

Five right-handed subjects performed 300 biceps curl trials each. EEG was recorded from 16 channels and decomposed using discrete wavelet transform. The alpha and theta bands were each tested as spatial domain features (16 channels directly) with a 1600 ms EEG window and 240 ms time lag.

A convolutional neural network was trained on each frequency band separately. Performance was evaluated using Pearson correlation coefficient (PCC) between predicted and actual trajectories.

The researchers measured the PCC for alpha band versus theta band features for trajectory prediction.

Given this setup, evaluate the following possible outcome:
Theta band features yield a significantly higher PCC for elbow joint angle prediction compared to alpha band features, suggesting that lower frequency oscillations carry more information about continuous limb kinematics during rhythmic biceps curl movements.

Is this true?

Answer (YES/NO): NO